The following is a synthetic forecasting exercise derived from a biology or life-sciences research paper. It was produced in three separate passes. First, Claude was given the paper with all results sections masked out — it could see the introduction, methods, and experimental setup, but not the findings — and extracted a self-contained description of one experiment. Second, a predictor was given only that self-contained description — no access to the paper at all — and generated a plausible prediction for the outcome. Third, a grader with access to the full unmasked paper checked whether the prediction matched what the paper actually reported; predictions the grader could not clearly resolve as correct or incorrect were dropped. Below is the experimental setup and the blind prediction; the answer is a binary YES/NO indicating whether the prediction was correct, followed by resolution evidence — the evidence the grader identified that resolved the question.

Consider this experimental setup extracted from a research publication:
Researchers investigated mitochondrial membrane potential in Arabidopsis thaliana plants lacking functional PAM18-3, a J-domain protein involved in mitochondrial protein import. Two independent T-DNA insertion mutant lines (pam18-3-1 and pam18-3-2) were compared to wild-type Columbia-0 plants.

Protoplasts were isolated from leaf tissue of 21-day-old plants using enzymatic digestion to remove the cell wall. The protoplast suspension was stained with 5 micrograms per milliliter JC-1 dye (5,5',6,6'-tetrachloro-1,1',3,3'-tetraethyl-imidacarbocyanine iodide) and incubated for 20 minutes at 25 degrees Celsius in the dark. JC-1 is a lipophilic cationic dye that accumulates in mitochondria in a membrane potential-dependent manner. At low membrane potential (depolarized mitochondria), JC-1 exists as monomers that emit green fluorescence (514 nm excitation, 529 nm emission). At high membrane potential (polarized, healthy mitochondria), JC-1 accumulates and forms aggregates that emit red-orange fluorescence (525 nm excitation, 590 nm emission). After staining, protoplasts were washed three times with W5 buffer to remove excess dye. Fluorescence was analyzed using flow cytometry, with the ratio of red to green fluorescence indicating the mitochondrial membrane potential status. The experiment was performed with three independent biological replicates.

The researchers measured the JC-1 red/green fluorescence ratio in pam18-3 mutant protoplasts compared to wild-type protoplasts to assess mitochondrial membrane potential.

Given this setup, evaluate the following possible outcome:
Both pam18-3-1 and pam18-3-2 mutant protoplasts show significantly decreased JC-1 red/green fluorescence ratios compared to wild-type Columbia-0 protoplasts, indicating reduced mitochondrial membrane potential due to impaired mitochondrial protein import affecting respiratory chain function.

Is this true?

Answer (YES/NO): NO